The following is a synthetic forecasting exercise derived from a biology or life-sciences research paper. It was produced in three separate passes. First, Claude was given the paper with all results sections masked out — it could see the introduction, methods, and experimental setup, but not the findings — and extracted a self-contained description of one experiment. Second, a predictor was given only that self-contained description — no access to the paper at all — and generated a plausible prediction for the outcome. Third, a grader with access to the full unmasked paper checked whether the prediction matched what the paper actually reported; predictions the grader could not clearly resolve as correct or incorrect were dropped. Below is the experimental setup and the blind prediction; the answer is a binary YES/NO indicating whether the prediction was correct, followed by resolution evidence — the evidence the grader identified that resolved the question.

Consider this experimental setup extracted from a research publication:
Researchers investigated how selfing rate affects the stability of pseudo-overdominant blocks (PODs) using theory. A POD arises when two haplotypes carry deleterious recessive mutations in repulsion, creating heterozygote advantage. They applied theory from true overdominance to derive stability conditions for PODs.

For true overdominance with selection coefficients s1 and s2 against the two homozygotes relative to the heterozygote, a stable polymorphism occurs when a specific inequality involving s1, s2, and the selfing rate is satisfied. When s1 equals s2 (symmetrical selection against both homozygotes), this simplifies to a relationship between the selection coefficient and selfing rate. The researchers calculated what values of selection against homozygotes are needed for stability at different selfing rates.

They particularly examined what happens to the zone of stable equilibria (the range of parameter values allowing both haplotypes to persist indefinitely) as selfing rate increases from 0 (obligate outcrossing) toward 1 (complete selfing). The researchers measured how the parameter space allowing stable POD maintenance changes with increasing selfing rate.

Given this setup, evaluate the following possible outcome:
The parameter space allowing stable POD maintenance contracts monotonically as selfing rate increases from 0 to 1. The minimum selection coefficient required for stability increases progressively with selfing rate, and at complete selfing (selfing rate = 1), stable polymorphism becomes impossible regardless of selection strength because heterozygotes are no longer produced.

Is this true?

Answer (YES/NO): NO